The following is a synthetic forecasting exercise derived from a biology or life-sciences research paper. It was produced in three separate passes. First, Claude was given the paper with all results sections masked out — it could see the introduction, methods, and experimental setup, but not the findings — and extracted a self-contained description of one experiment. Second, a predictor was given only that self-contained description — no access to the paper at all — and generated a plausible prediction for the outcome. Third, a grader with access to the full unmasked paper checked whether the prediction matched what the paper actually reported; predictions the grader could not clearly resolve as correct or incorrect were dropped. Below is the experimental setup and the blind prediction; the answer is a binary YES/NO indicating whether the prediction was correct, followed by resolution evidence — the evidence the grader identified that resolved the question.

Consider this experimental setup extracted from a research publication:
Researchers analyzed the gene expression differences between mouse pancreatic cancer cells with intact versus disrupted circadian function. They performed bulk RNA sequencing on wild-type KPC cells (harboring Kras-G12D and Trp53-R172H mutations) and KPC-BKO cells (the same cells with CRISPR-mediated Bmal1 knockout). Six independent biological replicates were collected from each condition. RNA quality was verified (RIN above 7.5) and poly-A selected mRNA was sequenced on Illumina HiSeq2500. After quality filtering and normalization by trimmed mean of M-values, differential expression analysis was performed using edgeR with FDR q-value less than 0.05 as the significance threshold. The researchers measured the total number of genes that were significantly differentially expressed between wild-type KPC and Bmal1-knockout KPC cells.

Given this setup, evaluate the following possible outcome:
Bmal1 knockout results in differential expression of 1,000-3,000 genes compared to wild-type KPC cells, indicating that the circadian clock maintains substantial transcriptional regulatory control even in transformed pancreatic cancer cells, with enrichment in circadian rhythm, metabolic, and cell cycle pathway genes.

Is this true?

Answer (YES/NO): NO